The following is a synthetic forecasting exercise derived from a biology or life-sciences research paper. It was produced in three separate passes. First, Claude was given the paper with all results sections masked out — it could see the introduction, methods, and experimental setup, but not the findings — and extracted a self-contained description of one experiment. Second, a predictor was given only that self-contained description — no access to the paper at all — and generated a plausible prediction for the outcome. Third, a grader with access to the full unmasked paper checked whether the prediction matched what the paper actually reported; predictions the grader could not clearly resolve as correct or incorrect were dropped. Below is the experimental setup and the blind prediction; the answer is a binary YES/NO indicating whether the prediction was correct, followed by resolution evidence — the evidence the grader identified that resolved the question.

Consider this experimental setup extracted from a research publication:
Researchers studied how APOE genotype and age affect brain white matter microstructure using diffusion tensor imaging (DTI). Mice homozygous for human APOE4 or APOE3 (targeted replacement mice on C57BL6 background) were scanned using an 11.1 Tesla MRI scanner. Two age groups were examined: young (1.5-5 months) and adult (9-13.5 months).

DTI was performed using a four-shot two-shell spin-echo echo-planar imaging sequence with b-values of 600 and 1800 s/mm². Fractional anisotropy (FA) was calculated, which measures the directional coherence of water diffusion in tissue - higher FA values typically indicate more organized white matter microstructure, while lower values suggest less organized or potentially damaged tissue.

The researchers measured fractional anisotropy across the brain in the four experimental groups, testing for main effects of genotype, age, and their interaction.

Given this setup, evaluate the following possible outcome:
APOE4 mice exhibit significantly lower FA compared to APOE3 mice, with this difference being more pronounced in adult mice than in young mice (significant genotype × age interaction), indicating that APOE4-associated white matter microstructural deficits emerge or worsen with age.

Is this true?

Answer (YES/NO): NO